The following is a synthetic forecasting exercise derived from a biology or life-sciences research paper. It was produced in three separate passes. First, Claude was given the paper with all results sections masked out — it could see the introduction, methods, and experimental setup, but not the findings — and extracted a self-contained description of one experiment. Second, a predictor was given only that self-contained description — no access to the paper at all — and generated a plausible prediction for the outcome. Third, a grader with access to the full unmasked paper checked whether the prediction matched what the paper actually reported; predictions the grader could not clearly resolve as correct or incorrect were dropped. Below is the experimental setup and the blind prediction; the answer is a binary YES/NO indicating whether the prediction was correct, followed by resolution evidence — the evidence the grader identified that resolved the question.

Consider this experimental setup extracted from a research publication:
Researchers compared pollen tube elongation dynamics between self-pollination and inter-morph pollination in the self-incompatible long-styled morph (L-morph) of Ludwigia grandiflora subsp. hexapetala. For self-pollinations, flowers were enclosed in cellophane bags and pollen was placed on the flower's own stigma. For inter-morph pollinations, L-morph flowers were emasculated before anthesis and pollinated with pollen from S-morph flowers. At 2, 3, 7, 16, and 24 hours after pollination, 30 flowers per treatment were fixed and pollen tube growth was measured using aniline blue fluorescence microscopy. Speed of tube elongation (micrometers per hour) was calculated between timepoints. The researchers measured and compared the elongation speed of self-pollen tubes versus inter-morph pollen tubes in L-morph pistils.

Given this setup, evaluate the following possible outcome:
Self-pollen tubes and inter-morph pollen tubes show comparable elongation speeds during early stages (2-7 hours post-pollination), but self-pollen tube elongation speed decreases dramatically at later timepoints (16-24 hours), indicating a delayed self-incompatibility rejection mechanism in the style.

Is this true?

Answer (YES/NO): NO